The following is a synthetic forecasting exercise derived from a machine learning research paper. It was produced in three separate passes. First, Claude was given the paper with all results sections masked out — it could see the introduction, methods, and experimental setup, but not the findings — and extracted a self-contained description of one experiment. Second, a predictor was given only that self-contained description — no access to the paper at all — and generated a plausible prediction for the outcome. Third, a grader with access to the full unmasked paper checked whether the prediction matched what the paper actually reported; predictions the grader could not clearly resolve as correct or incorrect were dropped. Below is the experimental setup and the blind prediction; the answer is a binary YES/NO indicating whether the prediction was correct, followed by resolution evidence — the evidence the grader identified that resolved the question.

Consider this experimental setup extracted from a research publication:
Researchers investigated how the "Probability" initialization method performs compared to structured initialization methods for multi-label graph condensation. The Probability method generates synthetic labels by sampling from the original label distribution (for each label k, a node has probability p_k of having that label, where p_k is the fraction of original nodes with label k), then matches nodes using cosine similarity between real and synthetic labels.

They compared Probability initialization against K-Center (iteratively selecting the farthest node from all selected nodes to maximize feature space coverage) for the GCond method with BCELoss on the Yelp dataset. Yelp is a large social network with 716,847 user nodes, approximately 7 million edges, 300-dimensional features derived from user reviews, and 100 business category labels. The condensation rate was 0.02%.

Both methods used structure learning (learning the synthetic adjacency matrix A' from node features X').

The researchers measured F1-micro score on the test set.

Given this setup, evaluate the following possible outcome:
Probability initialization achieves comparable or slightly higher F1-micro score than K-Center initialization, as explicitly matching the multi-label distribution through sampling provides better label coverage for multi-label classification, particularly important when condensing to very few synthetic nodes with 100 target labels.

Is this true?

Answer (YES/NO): NO